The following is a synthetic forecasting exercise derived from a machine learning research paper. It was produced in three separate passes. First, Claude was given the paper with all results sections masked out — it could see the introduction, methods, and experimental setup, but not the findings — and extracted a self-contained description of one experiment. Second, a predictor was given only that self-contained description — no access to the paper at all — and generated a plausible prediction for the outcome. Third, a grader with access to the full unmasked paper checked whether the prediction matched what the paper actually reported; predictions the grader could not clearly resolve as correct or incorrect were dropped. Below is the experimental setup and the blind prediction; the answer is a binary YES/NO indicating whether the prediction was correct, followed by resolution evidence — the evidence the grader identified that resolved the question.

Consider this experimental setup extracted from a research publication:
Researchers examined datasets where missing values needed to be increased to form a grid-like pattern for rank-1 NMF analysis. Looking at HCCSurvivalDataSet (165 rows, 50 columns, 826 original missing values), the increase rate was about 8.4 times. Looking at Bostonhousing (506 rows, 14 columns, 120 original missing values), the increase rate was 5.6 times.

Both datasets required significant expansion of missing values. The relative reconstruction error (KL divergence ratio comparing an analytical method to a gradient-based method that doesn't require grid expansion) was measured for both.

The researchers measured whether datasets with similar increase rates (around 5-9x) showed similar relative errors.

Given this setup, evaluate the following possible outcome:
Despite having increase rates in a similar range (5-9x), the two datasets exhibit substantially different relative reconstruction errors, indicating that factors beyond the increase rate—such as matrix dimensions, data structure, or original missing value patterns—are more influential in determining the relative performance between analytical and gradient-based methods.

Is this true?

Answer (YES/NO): YES